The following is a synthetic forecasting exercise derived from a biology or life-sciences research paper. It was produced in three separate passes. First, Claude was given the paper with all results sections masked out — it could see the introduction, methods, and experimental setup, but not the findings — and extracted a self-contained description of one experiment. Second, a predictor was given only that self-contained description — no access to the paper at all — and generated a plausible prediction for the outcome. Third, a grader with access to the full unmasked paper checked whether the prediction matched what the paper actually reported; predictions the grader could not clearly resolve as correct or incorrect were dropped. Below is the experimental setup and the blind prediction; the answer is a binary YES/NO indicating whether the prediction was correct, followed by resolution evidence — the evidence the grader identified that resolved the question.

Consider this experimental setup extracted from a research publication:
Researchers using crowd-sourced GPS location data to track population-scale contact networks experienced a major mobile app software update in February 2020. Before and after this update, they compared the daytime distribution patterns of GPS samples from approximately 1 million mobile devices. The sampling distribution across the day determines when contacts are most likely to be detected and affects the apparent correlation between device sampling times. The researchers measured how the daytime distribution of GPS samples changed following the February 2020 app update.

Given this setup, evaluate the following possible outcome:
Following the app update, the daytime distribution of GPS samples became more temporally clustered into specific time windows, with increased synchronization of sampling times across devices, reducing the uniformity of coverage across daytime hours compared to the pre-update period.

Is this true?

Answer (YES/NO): NO